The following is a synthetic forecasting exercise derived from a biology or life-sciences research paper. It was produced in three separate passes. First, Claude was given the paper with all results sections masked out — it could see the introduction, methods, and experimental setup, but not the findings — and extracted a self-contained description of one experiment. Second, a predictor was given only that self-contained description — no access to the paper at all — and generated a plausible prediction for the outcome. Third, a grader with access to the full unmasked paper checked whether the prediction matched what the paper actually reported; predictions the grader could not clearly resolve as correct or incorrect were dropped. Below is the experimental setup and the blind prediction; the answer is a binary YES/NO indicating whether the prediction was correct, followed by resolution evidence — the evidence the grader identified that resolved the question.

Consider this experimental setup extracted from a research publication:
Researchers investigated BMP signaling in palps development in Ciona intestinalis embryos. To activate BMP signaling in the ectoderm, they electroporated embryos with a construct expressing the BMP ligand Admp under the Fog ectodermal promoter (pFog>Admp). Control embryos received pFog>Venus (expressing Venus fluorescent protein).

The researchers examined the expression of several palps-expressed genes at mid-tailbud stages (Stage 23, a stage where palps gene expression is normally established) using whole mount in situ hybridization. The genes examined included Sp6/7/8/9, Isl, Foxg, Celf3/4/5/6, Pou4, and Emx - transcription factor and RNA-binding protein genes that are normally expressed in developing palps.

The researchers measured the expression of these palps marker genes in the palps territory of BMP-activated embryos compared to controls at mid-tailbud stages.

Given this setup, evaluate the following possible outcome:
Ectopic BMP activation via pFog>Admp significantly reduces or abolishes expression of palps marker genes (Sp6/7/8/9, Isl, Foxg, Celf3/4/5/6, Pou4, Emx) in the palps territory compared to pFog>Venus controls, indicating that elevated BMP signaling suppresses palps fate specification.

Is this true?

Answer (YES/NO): YES